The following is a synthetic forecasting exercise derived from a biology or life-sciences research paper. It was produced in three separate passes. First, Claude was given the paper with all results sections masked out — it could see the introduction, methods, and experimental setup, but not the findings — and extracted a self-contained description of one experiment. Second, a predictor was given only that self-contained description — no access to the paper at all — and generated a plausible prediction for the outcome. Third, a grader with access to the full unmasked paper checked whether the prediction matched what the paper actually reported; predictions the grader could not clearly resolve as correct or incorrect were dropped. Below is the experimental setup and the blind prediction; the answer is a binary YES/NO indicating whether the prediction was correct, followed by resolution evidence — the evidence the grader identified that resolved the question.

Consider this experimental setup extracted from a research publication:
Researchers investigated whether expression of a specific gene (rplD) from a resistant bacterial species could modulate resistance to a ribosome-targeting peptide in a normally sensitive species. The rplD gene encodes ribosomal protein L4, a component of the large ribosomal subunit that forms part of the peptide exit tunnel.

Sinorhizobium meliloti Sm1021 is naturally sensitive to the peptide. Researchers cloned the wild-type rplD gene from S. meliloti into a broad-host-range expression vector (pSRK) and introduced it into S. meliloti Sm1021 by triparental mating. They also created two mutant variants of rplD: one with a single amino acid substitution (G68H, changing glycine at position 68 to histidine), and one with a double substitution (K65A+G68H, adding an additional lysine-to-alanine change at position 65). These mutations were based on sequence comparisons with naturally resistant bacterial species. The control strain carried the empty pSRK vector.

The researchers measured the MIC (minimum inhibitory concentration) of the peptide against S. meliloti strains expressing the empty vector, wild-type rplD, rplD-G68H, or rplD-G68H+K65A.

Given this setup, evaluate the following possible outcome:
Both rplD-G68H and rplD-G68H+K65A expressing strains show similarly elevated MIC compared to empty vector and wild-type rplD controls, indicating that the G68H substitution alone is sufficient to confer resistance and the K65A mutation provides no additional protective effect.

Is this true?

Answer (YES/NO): YES